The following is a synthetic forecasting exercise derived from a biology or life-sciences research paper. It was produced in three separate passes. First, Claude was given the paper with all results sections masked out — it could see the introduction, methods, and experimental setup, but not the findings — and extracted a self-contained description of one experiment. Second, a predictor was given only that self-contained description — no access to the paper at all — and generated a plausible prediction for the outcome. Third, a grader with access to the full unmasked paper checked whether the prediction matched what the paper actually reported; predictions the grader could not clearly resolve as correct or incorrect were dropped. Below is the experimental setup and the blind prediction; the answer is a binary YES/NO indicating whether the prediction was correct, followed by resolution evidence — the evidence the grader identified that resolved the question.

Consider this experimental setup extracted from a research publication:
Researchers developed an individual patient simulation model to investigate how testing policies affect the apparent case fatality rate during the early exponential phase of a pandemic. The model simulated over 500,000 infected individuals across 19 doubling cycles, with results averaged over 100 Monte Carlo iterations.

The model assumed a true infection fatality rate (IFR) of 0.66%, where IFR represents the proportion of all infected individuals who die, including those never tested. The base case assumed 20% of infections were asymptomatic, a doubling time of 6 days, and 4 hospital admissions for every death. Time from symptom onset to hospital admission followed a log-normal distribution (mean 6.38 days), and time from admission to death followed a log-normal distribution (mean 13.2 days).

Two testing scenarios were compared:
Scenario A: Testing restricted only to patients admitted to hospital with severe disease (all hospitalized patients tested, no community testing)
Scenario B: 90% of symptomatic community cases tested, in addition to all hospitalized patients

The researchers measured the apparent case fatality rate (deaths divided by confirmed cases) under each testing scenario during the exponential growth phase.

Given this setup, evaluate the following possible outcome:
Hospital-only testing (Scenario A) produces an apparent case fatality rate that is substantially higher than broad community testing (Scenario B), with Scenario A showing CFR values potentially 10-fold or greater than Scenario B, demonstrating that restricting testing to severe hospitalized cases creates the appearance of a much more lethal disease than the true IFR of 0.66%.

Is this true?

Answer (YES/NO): YES